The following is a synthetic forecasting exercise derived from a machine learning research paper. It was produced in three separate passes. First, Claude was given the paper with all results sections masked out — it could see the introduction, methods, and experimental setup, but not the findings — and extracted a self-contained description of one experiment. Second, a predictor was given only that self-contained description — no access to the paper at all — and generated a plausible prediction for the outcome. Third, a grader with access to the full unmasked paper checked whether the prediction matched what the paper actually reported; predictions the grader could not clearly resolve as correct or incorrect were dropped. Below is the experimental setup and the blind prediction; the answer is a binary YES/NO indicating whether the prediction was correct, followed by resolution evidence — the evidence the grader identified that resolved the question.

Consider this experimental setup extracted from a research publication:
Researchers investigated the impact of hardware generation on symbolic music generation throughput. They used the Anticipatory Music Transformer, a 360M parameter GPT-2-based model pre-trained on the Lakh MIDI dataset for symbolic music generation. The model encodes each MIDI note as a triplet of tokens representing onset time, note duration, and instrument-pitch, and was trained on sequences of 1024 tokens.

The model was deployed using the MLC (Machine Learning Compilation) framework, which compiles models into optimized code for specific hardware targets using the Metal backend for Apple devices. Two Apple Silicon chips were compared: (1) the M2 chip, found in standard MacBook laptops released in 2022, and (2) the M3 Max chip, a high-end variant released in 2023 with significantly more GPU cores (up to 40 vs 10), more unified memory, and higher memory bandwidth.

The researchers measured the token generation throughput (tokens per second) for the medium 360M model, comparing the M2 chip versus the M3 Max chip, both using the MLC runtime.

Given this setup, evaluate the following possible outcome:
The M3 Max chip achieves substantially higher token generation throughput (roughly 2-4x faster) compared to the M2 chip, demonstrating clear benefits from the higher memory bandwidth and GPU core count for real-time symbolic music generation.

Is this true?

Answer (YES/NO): YES